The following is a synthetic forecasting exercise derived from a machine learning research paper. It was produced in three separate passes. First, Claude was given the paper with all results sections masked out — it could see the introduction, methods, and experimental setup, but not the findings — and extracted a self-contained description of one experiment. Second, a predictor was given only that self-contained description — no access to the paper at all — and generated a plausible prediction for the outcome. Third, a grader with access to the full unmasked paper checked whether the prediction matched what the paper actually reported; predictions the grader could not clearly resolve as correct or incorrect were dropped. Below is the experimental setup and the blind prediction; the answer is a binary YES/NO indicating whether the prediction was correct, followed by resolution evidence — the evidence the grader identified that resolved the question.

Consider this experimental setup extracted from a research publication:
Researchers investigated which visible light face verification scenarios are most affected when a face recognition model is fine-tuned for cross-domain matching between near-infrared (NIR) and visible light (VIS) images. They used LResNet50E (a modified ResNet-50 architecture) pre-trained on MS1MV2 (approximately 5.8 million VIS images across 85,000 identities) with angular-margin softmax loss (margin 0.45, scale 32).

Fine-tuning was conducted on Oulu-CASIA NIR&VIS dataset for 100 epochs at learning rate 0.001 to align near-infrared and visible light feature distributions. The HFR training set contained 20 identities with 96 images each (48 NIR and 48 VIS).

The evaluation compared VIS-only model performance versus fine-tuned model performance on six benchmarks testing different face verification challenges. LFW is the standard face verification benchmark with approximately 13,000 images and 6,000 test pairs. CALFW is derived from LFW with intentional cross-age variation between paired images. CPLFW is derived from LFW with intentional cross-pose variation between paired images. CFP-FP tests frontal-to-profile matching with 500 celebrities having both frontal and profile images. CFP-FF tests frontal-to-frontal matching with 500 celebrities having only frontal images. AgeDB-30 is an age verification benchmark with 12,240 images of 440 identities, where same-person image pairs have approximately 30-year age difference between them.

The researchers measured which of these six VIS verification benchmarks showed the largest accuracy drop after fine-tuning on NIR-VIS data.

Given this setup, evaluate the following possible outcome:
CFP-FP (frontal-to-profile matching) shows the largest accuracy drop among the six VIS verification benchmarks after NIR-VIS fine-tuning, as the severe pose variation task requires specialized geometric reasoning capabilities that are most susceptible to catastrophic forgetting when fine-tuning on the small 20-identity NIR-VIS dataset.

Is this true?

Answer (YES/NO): NO